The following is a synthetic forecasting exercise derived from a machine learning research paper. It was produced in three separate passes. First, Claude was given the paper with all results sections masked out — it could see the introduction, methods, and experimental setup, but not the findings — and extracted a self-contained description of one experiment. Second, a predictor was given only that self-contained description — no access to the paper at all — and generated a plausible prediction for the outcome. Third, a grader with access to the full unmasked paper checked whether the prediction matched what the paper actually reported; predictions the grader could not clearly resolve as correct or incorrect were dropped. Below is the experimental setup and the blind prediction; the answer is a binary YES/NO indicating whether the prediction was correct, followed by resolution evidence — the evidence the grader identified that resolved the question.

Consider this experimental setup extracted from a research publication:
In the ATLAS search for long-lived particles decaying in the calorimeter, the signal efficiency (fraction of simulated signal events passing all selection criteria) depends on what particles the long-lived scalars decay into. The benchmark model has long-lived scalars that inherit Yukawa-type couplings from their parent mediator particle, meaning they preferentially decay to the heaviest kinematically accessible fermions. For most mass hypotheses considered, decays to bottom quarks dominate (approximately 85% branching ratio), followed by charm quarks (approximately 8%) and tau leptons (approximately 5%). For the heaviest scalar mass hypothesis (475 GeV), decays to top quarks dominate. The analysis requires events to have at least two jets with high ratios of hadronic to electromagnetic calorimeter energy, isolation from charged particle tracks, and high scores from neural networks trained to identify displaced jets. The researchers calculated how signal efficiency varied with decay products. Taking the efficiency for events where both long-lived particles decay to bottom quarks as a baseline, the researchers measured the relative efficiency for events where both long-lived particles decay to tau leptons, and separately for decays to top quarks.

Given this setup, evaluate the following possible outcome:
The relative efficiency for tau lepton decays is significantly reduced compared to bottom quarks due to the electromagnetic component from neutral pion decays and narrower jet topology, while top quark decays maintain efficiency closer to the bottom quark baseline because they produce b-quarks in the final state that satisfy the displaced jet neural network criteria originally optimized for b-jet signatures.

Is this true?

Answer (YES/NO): NO